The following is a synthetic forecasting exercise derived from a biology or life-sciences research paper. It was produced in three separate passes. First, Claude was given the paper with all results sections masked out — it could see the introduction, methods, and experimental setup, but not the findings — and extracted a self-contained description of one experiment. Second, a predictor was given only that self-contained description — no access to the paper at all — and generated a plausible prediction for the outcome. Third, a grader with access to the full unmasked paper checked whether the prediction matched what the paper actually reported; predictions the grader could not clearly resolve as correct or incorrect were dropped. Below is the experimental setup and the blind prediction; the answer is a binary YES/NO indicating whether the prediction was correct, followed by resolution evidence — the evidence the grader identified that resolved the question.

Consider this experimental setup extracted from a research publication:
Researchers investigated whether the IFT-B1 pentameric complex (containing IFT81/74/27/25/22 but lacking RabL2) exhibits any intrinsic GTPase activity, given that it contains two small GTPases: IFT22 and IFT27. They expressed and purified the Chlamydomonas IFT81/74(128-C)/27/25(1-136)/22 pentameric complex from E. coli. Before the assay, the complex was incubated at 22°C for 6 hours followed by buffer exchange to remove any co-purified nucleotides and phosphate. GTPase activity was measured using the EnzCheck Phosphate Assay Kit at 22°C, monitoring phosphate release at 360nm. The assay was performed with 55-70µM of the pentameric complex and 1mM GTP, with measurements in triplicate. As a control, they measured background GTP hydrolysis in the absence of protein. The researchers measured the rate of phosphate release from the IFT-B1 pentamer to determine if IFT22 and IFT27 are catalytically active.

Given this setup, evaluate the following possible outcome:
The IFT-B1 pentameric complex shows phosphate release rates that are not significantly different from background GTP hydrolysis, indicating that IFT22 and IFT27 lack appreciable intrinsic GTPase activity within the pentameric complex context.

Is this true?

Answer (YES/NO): YES